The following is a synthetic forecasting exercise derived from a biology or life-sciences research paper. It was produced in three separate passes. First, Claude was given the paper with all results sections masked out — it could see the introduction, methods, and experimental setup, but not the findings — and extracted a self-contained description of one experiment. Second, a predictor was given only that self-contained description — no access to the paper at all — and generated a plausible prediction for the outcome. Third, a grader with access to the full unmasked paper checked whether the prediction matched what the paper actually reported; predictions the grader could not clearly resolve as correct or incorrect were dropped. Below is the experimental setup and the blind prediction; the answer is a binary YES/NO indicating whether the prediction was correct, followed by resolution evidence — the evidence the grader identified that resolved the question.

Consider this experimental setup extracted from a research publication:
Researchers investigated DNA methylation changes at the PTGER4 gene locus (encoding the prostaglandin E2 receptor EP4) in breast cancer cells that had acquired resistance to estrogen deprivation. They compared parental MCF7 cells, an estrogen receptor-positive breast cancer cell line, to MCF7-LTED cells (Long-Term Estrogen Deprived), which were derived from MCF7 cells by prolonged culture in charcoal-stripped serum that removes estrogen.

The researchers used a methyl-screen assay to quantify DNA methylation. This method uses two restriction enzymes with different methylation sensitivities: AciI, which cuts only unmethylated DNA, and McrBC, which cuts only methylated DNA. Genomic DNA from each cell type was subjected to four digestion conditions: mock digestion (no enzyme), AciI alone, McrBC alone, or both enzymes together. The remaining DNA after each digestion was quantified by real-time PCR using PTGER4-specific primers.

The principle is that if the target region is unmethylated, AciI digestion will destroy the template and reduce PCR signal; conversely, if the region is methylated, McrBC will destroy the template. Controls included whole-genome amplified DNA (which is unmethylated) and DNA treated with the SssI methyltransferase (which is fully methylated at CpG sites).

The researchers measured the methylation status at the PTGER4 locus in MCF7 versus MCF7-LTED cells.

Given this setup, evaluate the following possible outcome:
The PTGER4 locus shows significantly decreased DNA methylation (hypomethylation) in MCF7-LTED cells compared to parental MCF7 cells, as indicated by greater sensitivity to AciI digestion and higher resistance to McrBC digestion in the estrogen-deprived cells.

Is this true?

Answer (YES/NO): YES